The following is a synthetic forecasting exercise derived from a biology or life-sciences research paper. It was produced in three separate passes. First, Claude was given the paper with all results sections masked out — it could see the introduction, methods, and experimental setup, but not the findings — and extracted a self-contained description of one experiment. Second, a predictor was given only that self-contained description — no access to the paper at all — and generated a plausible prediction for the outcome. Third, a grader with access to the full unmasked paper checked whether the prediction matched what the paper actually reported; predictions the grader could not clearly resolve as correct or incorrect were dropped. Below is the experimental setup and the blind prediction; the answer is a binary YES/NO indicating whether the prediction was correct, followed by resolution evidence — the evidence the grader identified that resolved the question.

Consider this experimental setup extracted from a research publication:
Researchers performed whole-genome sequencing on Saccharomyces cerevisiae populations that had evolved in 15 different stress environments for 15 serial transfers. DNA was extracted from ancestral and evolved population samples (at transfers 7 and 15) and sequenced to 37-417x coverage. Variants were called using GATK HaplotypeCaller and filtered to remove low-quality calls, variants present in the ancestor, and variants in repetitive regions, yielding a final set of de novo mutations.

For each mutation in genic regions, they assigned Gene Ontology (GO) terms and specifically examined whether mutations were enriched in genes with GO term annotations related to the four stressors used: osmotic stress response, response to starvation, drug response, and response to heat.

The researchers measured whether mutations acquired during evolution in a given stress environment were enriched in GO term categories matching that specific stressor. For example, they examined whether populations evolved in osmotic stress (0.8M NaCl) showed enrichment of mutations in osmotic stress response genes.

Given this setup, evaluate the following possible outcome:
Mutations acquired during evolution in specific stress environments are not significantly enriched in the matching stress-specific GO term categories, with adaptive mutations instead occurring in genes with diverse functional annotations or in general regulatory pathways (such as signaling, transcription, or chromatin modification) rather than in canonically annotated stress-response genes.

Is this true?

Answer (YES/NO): NO